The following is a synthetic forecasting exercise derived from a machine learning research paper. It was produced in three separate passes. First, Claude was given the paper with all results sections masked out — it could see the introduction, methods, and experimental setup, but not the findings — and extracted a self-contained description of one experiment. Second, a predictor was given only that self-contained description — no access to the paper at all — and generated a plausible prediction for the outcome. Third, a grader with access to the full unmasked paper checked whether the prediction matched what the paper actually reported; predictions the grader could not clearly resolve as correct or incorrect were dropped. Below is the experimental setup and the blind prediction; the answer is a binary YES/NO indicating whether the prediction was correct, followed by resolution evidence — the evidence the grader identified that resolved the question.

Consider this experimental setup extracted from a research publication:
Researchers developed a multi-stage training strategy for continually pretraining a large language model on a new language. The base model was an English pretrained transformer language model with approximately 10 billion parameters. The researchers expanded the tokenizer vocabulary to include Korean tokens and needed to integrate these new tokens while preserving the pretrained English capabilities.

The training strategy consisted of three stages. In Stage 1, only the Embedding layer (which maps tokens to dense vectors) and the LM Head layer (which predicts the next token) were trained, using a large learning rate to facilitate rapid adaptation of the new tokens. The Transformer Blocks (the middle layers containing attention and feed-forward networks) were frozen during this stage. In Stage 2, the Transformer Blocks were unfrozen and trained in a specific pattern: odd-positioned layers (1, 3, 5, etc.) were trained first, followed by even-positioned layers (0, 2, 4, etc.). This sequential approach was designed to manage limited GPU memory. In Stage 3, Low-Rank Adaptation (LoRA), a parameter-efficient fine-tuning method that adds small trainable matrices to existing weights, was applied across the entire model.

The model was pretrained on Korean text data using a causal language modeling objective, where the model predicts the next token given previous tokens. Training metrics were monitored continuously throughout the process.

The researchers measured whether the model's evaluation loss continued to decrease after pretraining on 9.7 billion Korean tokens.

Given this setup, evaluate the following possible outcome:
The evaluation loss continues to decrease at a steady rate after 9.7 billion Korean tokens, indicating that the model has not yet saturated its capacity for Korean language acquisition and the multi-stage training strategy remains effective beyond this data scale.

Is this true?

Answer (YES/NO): YES